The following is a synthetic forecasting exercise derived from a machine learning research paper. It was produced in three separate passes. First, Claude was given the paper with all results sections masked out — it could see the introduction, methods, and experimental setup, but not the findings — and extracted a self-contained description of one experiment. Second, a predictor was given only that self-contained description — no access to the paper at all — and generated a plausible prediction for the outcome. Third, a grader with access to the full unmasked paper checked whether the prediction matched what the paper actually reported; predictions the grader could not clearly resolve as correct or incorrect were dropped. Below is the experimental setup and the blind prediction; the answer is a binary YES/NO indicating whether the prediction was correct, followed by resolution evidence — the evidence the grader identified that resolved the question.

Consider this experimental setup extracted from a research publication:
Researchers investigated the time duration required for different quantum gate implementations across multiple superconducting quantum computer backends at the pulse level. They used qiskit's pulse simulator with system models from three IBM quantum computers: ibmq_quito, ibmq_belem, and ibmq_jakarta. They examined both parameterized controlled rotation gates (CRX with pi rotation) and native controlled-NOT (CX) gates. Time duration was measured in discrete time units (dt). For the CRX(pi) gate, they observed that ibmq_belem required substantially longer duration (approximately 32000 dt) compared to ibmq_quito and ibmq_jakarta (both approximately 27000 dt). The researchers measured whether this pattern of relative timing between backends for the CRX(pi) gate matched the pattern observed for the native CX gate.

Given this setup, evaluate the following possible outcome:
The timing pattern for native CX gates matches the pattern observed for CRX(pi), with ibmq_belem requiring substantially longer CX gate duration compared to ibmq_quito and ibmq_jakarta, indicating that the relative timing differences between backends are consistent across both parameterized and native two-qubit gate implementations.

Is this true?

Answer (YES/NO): YES